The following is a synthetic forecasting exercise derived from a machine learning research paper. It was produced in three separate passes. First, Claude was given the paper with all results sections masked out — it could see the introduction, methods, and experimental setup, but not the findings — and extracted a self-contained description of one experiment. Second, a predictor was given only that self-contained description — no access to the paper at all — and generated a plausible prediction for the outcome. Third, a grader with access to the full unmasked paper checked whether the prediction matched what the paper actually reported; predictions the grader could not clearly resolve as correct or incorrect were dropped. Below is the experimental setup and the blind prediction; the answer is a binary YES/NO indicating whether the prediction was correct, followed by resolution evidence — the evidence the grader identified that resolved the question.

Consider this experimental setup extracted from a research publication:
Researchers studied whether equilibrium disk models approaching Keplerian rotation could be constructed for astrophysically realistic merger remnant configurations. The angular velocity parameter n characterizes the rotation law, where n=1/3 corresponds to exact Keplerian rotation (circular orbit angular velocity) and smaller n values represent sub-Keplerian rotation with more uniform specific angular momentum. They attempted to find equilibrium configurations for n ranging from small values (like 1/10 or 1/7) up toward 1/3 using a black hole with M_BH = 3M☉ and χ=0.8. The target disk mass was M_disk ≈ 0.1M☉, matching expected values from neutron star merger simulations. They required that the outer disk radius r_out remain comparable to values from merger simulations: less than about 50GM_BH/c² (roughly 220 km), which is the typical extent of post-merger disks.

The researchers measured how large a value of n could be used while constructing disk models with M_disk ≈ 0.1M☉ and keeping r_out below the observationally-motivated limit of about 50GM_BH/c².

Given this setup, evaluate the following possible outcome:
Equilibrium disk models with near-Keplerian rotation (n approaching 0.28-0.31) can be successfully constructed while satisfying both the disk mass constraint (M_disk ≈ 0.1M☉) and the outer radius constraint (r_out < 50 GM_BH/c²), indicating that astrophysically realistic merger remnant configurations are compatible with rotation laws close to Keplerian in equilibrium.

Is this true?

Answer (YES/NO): NO